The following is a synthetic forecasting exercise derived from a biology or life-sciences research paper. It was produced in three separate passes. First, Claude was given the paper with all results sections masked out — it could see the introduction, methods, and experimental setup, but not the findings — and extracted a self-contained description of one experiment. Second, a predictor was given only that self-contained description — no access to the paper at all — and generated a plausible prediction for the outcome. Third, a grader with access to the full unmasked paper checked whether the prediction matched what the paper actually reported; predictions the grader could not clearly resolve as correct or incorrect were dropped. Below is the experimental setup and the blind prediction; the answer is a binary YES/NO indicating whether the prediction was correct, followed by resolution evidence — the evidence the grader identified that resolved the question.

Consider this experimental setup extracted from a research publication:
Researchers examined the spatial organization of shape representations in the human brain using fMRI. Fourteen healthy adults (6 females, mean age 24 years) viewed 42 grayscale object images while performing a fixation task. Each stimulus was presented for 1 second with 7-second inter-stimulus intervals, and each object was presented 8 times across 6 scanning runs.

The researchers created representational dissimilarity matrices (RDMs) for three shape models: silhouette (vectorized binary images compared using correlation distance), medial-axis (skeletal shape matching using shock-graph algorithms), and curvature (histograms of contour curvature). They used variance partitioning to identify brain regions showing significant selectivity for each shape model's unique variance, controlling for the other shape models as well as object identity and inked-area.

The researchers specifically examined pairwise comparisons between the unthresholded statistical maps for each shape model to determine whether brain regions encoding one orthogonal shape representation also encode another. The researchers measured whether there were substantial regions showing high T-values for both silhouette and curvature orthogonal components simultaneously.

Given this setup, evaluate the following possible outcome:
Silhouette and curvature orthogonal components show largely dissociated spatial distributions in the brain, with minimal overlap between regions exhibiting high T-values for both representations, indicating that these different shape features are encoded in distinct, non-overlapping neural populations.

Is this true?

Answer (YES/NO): NO